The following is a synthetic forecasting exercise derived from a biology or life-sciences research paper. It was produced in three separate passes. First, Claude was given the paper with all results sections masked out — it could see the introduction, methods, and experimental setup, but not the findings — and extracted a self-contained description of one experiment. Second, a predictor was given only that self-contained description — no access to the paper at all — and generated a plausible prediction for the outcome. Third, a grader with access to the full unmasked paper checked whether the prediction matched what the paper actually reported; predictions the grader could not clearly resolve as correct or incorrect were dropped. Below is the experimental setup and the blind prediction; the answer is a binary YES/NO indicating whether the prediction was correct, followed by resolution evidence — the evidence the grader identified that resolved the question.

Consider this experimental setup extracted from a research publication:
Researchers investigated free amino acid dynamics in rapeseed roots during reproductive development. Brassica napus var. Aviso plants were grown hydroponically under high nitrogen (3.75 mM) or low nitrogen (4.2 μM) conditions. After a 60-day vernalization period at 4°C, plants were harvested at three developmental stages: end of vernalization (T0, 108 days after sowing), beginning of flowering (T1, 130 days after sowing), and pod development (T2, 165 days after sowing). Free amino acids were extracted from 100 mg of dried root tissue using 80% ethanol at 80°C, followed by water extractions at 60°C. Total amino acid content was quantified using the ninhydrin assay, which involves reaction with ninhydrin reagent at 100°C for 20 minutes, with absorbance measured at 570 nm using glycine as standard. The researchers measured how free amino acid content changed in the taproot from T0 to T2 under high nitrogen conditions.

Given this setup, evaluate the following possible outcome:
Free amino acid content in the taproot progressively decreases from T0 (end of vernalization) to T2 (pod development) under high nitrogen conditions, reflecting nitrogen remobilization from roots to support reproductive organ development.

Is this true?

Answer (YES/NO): NO